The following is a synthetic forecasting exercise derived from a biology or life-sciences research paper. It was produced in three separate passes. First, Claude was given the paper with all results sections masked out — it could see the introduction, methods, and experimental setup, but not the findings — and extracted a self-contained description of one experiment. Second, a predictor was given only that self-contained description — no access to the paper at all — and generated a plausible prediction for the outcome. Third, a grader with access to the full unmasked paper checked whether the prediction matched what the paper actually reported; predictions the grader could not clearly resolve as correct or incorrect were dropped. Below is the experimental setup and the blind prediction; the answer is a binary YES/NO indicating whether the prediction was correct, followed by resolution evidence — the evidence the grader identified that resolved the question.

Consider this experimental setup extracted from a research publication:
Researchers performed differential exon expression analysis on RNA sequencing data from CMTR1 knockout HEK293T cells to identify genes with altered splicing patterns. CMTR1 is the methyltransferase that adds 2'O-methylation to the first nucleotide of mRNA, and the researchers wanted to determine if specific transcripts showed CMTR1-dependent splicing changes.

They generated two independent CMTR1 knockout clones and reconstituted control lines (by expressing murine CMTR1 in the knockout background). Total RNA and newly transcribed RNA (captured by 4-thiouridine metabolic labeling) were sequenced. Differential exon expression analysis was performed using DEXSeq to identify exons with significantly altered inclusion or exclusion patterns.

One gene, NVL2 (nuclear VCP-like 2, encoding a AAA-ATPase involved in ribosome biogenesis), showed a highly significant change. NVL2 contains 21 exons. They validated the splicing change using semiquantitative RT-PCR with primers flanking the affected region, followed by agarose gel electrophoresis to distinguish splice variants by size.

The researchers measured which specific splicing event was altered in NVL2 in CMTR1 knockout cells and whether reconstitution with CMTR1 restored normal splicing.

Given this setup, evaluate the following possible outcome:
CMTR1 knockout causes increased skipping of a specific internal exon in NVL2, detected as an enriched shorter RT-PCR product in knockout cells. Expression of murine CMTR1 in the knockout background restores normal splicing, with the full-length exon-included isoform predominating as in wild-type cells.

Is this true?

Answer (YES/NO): YES